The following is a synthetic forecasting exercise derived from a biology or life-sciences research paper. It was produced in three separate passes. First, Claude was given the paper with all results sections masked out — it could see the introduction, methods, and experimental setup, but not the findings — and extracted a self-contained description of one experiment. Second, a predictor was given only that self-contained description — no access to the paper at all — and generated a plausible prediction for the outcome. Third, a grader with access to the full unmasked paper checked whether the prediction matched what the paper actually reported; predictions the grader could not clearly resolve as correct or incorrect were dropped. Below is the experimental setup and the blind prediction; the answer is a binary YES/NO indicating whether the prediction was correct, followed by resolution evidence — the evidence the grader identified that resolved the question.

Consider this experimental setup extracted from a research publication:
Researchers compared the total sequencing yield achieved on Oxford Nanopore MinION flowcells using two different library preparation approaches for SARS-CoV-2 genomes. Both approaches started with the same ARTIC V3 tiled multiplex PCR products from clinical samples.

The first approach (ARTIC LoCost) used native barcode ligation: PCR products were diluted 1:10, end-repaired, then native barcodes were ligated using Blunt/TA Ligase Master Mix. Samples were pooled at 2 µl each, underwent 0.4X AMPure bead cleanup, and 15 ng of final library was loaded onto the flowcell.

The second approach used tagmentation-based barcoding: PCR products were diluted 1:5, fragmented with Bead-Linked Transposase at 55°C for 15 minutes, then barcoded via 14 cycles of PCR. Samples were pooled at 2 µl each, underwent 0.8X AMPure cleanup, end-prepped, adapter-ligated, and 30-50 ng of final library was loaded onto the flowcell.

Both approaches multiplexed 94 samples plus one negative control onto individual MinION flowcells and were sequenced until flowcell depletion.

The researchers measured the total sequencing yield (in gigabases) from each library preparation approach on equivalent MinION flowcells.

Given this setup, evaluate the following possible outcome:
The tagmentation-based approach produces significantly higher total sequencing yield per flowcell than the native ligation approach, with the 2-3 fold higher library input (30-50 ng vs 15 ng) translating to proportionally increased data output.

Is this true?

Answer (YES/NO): NO